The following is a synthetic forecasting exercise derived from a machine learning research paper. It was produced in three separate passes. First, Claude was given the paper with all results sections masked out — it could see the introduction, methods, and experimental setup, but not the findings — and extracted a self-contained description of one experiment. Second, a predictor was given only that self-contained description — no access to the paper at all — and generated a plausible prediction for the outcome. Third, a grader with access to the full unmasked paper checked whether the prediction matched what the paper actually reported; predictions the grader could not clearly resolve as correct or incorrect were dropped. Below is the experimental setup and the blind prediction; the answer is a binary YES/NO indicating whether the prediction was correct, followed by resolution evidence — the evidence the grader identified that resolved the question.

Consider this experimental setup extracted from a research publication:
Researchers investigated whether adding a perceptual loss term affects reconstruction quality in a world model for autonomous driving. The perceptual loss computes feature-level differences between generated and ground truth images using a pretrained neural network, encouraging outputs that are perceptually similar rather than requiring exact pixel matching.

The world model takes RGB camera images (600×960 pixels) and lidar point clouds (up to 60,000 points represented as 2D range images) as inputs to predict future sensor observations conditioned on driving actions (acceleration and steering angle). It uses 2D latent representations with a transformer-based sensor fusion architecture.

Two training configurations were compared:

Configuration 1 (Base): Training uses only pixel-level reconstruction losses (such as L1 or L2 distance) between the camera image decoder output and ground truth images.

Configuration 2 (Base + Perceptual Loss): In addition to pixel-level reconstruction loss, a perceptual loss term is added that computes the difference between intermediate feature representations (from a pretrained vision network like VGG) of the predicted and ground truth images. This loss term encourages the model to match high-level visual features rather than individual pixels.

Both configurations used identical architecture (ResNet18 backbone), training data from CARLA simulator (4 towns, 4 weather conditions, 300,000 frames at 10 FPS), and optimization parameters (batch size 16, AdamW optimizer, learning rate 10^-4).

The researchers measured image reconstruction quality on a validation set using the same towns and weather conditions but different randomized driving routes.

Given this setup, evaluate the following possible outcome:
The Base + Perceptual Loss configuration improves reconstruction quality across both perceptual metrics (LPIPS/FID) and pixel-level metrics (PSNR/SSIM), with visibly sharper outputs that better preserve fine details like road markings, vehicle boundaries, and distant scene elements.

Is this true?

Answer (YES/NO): NO